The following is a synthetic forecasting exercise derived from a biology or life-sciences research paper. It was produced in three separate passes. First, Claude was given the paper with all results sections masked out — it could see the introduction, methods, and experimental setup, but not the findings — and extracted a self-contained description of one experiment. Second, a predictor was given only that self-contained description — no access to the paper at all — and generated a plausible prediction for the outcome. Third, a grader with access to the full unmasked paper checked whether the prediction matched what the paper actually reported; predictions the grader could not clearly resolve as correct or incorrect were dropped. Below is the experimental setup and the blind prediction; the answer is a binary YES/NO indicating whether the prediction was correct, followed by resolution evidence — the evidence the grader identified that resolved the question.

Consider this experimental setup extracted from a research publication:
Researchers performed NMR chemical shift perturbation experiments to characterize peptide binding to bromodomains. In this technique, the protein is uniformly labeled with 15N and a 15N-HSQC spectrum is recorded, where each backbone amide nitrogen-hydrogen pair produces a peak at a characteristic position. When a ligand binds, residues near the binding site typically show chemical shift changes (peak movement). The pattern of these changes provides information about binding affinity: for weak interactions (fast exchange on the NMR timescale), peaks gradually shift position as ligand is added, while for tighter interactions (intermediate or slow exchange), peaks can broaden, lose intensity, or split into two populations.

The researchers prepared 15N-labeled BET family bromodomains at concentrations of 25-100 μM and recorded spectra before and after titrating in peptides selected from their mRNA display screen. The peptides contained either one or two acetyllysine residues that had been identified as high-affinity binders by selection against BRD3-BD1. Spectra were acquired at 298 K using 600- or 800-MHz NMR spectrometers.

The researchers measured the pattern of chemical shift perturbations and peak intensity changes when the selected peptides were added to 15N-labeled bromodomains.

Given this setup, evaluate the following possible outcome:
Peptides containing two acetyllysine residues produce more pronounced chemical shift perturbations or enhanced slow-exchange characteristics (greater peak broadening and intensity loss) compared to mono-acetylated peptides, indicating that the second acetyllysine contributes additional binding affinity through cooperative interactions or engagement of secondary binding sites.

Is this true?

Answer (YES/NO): NO